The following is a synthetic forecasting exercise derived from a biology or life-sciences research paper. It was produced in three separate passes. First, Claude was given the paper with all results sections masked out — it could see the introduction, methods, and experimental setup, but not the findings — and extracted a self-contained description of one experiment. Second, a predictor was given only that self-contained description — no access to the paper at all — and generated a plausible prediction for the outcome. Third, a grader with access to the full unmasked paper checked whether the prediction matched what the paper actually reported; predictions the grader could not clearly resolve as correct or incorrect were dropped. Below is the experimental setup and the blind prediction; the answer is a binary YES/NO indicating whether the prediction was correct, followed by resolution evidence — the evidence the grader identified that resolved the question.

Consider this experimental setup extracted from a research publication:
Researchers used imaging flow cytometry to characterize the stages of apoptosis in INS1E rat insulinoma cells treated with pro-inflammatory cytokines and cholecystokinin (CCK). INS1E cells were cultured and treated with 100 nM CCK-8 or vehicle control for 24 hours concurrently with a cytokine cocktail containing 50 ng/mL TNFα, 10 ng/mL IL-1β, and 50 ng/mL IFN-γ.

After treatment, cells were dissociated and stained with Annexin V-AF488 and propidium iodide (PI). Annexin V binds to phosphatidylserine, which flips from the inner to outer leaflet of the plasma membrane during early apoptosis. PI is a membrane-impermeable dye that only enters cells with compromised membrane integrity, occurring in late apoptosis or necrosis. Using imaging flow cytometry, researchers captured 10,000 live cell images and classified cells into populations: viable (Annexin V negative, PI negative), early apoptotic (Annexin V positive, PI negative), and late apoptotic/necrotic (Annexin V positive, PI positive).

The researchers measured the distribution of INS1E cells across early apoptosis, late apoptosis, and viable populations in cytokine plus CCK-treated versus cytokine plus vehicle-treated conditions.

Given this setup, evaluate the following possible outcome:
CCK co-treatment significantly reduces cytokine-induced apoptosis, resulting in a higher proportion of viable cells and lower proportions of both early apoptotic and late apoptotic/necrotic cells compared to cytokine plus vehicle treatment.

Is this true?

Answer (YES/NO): YES